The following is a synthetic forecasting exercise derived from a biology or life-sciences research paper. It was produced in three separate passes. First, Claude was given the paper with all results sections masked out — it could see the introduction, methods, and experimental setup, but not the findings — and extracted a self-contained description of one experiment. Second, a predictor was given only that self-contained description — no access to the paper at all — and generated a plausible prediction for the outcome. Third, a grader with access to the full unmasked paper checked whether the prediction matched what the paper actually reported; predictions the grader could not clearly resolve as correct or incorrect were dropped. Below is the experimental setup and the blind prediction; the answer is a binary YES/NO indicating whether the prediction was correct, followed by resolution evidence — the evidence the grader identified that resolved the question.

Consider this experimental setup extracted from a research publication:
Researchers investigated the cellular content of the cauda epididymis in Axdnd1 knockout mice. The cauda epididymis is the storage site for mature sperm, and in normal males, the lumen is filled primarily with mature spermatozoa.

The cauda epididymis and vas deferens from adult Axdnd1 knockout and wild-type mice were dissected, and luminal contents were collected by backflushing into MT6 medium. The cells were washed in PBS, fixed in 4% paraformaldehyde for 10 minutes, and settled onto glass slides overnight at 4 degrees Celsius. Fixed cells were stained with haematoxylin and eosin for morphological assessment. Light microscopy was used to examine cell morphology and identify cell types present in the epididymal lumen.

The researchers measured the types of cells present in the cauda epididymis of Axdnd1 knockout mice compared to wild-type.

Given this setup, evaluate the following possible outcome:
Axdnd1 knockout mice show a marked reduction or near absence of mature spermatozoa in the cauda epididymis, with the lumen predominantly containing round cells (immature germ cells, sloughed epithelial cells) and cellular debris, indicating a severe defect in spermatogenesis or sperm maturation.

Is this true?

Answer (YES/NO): YES